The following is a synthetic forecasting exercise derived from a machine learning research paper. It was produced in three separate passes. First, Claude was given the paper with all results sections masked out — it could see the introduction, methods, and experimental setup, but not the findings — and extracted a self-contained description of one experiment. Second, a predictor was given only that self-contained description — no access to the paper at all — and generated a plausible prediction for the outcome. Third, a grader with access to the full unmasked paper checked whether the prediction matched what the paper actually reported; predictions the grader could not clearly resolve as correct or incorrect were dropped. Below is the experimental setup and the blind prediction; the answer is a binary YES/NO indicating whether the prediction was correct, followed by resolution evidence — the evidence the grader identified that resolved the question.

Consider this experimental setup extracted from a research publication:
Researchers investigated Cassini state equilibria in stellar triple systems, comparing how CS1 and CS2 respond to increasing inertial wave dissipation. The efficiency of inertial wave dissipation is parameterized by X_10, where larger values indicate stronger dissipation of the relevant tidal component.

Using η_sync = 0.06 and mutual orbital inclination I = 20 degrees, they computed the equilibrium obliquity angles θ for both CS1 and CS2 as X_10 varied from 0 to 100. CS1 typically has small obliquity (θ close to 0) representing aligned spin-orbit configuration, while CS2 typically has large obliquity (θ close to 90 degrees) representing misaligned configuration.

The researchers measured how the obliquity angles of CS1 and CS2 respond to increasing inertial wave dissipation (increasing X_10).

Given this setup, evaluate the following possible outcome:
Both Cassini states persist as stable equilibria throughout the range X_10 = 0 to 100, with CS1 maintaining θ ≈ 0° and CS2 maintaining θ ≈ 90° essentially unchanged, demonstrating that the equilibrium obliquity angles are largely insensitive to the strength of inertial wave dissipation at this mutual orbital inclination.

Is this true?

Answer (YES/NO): NO